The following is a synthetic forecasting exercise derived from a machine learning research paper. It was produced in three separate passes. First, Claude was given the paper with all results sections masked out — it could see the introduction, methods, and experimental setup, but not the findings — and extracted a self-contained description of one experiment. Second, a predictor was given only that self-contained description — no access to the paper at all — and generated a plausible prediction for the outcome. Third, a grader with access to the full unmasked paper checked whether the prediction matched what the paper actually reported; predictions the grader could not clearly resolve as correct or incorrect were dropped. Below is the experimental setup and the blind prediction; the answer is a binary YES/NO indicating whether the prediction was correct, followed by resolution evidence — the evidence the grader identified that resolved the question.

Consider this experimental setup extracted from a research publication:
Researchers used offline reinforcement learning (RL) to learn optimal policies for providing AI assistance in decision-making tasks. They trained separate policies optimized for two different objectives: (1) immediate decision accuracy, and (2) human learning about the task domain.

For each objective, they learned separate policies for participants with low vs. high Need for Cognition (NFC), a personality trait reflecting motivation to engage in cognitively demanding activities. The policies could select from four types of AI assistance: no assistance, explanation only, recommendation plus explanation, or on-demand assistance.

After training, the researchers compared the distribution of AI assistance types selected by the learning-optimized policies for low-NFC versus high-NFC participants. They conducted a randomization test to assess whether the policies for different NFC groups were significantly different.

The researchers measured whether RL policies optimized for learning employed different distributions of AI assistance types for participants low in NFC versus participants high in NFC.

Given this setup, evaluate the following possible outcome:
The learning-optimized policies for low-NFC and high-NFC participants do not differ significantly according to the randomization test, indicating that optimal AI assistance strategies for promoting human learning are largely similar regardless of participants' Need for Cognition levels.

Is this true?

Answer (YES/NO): NO